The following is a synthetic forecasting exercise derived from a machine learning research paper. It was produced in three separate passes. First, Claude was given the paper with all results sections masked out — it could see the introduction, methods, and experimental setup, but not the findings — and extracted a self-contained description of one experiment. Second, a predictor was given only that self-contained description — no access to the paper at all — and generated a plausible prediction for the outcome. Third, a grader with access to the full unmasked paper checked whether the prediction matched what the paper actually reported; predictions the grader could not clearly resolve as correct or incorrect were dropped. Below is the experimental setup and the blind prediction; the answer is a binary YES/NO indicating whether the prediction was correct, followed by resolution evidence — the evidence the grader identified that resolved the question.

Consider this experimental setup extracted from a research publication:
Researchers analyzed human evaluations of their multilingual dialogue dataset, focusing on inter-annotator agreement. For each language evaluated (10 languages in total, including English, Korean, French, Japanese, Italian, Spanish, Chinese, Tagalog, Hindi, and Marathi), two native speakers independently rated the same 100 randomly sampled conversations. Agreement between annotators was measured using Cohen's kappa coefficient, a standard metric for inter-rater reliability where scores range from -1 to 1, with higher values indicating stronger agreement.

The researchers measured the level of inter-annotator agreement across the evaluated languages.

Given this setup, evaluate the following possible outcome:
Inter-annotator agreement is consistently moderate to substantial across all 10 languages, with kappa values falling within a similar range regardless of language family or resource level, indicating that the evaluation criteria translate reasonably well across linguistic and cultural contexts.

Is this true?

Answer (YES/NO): NO